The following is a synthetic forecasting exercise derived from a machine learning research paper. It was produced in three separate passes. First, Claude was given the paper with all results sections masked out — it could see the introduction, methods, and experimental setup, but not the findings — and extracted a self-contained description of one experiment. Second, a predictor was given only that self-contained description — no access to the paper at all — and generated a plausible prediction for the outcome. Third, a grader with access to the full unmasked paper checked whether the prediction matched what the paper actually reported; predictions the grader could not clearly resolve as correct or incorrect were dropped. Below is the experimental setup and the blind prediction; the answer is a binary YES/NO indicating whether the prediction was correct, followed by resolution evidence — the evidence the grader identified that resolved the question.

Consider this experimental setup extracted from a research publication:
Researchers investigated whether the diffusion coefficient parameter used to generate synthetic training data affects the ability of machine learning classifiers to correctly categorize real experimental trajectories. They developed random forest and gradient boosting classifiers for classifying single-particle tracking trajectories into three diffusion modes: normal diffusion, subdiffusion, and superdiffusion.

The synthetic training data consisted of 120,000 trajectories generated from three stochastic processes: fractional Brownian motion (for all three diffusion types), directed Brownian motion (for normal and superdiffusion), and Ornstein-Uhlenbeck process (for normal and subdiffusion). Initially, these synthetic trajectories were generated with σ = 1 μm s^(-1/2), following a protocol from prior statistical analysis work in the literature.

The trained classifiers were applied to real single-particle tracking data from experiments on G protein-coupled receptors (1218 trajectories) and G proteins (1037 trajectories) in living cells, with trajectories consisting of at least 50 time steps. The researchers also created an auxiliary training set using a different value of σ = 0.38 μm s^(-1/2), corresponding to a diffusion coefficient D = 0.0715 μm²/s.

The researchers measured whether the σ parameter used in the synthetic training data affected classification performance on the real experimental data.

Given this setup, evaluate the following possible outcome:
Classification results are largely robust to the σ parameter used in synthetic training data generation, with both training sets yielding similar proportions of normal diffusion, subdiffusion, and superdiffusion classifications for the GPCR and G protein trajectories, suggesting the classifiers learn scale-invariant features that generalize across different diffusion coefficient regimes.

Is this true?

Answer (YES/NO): NO